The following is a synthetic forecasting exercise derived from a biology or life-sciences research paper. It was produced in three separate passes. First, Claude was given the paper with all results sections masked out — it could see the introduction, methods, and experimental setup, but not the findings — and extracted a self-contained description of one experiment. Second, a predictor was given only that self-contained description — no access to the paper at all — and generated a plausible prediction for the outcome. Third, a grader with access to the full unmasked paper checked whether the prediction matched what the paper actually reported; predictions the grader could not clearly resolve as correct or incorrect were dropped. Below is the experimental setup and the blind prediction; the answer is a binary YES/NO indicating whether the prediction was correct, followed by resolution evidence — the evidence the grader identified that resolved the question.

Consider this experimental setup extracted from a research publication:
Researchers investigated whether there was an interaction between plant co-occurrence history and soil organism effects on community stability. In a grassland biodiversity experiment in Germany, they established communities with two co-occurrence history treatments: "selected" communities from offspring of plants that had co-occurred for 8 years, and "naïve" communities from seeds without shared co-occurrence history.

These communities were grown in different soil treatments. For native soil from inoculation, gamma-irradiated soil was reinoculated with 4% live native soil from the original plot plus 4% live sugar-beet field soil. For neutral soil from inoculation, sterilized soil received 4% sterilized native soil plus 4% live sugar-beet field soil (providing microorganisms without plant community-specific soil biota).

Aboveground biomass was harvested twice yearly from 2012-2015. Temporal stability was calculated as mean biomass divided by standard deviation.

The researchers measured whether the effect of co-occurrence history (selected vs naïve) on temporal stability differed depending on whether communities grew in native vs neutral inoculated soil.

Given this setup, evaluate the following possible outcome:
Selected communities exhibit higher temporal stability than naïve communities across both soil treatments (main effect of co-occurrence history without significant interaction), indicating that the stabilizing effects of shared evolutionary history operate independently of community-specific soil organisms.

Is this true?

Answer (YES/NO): NO